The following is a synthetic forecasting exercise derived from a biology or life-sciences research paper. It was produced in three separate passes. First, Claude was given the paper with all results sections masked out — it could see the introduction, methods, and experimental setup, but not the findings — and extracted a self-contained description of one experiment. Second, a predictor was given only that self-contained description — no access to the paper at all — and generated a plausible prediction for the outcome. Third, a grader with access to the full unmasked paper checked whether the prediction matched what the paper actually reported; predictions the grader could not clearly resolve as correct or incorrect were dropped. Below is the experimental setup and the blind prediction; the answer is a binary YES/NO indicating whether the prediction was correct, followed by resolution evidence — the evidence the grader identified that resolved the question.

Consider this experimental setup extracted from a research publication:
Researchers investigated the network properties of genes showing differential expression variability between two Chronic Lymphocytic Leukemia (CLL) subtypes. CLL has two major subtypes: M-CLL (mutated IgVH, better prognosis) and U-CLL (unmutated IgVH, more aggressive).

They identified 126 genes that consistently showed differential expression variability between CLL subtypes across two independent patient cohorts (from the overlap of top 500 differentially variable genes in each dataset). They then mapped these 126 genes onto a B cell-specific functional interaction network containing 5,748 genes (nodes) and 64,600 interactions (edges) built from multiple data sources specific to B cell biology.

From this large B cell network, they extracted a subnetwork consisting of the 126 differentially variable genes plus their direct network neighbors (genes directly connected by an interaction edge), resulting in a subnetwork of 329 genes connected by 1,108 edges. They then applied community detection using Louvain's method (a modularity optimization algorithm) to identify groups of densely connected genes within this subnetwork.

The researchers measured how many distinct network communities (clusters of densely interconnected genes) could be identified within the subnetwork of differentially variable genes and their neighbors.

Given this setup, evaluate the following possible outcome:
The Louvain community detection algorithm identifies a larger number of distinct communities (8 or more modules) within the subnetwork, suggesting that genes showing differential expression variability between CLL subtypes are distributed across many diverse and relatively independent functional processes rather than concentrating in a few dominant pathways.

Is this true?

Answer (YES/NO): YES